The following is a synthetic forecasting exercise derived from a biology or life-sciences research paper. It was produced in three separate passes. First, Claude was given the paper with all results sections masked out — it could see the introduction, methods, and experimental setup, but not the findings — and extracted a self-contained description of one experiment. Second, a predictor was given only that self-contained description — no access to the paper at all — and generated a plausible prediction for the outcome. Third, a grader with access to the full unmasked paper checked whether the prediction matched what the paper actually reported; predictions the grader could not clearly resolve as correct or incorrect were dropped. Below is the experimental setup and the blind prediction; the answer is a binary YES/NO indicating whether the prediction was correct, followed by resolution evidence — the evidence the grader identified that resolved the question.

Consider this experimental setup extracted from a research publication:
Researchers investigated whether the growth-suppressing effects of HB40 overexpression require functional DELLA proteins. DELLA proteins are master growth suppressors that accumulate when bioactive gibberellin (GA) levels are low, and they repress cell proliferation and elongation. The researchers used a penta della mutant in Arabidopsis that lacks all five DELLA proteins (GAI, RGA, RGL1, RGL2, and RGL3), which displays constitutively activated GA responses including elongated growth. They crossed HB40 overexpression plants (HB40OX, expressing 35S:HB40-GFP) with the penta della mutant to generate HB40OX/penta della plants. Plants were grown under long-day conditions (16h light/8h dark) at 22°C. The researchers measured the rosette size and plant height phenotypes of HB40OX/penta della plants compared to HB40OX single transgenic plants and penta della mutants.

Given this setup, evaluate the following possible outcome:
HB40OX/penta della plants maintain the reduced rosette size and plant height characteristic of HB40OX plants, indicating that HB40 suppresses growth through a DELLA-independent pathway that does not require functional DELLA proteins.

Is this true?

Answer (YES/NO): NO